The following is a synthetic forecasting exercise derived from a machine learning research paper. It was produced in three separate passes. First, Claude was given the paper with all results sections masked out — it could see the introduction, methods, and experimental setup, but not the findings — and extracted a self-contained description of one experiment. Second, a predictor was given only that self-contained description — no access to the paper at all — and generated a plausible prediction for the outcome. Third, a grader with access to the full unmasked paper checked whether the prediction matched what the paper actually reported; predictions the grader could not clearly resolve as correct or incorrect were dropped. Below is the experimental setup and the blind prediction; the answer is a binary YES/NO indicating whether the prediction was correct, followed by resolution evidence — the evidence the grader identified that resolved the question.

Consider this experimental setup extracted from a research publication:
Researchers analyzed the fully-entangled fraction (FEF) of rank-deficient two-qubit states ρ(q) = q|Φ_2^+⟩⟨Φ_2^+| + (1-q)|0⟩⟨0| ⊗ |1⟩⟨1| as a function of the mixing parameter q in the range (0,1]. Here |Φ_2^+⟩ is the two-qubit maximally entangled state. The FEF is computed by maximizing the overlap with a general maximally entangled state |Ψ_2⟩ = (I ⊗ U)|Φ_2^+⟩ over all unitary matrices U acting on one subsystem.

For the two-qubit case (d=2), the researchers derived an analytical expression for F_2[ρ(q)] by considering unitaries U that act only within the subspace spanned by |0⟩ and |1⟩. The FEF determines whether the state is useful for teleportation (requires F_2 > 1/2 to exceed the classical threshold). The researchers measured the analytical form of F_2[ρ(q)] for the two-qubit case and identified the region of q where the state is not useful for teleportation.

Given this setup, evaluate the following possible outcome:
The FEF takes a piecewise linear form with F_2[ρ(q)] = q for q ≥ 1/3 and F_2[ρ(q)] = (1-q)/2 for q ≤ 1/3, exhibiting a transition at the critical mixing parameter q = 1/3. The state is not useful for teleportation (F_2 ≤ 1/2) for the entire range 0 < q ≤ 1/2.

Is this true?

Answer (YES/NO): YES